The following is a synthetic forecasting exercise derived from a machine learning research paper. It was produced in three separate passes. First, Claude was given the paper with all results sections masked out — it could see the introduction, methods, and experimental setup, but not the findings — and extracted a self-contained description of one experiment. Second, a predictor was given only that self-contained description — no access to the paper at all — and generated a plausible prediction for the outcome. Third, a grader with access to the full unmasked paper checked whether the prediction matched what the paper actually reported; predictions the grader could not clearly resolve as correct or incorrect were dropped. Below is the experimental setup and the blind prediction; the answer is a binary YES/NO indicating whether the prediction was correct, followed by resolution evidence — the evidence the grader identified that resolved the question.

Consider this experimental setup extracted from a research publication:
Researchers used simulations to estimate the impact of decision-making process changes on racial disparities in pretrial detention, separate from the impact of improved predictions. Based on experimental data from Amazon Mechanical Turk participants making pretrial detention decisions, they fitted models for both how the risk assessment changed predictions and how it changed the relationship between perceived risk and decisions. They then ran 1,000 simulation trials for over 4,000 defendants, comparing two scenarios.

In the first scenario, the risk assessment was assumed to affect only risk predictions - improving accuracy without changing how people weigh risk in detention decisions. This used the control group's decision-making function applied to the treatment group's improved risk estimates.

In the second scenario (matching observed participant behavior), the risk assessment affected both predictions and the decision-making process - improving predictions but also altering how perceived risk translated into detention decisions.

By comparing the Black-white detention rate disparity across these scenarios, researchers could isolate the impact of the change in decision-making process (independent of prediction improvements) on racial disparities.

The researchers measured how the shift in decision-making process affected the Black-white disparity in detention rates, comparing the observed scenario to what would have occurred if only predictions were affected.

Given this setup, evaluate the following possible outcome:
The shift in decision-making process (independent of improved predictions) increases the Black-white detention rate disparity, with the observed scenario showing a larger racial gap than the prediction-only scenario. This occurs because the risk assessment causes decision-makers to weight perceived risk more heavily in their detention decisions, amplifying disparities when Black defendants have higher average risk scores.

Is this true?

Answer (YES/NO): YES